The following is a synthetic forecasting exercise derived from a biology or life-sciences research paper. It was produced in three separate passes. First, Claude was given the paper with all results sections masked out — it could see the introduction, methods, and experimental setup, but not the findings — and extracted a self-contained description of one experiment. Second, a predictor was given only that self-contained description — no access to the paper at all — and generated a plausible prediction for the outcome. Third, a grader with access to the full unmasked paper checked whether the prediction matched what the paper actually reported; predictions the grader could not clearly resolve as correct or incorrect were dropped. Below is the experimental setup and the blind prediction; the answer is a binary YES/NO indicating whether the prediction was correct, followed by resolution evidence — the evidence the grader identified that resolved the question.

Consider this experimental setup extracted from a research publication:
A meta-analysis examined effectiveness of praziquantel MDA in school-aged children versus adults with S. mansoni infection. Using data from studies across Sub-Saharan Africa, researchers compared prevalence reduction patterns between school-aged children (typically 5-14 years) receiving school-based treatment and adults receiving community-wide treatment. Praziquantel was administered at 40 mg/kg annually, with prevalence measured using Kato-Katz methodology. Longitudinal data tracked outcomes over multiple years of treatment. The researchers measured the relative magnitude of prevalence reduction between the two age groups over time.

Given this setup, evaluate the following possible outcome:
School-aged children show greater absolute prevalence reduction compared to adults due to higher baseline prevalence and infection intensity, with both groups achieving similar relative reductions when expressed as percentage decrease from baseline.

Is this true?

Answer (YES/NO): NO